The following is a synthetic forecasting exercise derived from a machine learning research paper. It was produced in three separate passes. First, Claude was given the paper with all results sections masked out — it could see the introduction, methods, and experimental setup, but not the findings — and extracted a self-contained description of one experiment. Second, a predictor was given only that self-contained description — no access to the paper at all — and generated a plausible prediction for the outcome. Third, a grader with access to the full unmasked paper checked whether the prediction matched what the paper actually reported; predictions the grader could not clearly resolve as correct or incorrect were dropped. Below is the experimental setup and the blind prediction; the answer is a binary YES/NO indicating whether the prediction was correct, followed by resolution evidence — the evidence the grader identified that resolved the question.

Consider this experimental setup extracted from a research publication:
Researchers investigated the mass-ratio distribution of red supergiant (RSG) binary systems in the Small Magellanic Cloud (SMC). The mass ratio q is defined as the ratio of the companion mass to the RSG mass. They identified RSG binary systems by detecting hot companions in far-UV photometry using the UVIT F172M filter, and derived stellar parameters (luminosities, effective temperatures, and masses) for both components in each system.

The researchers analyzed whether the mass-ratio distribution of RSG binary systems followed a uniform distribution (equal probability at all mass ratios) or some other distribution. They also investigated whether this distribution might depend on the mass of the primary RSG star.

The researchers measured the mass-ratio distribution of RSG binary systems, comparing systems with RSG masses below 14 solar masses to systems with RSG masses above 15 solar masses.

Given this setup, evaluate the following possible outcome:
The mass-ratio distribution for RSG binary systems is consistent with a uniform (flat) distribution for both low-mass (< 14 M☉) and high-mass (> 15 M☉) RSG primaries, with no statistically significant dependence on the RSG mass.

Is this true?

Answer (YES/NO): NO